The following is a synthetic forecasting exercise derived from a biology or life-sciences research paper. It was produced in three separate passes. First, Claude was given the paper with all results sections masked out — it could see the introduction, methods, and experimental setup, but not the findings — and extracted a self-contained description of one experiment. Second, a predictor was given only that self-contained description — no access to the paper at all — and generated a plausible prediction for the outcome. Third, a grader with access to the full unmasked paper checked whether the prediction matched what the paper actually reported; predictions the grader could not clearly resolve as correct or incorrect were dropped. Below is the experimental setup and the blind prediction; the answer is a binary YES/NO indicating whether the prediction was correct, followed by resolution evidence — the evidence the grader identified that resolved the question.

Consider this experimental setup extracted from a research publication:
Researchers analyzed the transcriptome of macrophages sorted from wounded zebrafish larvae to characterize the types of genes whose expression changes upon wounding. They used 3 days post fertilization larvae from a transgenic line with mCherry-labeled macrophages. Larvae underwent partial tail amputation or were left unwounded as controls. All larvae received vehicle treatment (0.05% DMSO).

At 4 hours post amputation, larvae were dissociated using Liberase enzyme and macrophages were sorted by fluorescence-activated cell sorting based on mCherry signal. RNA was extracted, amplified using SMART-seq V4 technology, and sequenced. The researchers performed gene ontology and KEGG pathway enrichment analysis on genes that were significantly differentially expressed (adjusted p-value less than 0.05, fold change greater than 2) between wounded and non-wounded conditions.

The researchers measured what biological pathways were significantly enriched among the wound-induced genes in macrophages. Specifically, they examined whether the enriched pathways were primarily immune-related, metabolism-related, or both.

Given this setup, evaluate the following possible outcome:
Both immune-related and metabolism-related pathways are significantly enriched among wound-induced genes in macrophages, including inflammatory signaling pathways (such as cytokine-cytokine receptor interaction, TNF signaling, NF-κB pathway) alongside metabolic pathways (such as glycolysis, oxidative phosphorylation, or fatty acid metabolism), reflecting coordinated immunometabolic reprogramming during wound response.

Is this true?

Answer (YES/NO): YES